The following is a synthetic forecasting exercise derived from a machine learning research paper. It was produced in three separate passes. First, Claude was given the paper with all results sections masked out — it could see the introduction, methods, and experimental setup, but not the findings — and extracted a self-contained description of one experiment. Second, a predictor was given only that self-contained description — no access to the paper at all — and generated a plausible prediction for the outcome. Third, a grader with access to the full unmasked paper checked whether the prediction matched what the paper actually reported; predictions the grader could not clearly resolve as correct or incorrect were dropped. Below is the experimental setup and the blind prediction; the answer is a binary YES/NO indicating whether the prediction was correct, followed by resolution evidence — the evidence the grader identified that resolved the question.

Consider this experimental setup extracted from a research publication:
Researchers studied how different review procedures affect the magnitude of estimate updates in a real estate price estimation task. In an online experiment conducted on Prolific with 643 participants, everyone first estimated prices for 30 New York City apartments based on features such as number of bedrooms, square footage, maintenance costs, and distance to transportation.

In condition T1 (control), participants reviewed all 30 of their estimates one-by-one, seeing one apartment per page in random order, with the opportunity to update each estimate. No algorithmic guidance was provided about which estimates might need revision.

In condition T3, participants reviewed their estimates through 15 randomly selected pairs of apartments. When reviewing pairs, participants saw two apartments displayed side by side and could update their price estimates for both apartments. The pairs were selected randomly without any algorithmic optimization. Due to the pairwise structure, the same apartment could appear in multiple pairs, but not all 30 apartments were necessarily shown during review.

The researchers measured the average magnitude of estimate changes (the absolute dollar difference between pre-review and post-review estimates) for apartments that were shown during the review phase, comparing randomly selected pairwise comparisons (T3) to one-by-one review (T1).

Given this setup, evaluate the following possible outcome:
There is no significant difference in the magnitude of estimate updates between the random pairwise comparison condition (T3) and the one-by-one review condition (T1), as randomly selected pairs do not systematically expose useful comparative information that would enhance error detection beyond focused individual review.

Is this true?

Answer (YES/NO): NO